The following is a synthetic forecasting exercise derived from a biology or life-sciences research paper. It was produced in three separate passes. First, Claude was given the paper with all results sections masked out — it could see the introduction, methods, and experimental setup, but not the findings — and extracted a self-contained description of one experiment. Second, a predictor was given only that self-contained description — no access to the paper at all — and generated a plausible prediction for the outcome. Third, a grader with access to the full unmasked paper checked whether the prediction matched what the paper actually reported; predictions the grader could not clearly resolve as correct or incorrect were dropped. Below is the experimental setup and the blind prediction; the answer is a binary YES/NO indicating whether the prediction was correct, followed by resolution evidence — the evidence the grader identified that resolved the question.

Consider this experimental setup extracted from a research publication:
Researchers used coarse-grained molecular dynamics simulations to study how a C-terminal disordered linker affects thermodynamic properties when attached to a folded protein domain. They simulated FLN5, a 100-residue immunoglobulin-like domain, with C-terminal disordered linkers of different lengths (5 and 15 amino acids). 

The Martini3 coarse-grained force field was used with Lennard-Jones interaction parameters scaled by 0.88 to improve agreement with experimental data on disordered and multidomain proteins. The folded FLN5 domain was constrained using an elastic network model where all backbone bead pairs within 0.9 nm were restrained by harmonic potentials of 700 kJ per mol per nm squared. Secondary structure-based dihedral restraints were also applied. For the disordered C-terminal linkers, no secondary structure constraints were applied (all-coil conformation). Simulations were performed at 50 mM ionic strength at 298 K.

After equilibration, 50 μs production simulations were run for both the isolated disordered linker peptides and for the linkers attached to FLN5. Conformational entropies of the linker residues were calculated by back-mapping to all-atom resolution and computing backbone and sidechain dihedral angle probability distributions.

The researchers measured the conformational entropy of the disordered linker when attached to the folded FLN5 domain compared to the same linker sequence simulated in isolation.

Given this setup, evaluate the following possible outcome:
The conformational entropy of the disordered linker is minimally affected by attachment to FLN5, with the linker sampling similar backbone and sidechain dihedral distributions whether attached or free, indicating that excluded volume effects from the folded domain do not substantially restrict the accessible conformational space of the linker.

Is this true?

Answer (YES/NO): YES